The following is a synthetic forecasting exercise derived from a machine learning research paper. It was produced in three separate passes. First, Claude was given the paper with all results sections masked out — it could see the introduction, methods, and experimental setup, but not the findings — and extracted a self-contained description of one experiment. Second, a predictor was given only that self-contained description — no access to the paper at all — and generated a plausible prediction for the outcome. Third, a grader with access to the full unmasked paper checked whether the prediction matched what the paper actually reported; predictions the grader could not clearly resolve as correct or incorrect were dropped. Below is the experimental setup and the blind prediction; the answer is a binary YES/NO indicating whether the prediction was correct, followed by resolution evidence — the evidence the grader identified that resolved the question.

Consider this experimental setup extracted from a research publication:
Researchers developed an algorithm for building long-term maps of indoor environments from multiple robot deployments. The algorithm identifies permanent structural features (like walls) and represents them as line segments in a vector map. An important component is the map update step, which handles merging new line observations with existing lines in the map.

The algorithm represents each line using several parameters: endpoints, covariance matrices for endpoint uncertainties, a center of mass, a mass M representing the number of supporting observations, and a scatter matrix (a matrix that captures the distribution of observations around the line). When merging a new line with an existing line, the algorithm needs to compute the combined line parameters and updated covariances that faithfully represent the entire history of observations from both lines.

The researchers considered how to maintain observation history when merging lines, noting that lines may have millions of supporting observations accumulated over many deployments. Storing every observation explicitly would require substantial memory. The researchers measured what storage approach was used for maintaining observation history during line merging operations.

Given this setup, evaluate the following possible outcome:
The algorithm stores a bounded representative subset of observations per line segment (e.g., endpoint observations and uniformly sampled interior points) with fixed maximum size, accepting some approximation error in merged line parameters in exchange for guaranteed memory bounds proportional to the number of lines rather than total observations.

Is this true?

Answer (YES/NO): NO